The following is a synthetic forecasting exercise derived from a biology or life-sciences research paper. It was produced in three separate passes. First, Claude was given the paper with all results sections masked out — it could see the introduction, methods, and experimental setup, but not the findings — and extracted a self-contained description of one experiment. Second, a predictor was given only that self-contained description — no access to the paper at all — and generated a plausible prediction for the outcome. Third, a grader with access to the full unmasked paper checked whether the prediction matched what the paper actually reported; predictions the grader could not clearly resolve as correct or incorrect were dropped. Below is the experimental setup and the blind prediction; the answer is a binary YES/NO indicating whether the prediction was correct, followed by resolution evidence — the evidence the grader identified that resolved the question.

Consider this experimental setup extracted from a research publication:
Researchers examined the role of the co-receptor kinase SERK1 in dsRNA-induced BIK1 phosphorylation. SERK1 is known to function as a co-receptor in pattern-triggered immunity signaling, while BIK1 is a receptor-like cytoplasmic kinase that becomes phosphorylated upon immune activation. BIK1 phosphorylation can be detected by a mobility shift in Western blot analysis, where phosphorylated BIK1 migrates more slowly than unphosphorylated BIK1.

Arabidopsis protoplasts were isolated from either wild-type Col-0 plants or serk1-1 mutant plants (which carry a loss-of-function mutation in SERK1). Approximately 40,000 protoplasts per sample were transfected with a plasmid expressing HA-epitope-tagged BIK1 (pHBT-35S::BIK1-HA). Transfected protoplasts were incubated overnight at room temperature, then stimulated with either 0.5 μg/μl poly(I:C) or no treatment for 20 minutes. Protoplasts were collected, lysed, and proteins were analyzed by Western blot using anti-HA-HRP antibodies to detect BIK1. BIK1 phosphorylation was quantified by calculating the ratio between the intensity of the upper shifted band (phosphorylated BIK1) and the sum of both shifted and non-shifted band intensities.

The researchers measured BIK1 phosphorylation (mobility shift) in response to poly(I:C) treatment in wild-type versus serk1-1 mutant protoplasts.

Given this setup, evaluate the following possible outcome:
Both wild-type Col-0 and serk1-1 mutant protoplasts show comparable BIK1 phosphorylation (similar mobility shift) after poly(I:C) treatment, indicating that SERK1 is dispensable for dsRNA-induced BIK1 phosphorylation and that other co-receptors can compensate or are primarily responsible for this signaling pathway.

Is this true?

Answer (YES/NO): NO